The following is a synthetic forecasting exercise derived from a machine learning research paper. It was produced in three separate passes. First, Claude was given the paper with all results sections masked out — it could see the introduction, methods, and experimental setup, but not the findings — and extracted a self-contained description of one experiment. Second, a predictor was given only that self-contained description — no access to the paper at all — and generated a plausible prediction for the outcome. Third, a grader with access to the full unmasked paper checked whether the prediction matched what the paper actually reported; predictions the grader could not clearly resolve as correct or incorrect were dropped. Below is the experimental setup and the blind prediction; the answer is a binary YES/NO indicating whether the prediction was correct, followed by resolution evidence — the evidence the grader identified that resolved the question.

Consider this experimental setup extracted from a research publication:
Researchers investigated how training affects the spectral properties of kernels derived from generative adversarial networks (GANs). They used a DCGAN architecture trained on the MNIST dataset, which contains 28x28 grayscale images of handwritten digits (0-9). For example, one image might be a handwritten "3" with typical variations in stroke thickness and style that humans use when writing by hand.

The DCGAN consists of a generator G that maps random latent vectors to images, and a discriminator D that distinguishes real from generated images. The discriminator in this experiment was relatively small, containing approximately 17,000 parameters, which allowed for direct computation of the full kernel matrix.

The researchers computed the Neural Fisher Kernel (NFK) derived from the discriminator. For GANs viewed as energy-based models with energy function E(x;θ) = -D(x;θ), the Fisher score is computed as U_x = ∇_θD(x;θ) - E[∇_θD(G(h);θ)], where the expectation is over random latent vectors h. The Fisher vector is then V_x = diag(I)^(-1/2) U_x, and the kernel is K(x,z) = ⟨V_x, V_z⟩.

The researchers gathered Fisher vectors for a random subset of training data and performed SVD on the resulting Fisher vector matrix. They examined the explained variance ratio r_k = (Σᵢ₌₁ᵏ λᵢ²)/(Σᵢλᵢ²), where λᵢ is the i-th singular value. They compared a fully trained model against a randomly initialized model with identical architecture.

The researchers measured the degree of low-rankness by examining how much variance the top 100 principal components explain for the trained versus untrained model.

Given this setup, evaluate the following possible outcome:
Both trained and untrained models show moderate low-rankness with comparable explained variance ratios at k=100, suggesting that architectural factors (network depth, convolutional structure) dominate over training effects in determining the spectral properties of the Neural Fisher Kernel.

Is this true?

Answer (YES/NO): NO